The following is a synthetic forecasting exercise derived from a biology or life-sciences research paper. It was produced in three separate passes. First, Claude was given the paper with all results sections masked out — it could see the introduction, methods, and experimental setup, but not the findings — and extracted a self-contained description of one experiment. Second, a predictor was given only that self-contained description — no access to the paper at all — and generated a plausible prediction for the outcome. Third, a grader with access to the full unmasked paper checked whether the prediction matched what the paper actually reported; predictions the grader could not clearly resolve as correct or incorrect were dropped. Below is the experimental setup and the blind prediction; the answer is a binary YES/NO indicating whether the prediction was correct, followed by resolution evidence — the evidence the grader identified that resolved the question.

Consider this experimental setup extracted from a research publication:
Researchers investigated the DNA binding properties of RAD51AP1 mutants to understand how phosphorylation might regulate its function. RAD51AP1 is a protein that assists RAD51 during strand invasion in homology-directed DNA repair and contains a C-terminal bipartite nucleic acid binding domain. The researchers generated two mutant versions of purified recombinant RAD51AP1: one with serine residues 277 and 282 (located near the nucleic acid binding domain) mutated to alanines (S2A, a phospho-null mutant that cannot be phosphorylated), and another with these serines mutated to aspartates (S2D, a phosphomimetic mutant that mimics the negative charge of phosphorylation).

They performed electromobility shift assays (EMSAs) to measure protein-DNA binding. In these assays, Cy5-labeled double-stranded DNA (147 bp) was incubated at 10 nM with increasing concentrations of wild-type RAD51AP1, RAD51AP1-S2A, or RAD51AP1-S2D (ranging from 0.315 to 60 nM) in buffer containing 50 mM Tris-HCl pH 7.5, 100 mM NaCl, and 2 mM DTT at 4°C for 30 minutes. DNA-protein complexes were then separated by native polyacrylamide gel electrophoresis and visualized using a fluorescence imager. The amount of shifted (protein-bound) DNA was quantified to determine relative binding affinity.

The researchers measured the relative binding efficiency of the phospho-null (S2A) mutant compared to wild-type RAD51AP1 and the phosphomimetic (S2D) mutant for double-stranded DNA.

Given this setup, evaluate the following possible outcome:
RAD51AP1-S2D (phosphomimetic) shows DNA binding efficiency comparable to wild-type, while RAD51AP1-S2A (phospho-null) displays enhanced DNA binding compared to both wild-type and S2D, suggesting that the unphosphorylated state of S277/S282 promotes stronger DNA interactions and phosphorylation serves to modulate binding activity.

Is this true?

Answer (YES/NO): YES